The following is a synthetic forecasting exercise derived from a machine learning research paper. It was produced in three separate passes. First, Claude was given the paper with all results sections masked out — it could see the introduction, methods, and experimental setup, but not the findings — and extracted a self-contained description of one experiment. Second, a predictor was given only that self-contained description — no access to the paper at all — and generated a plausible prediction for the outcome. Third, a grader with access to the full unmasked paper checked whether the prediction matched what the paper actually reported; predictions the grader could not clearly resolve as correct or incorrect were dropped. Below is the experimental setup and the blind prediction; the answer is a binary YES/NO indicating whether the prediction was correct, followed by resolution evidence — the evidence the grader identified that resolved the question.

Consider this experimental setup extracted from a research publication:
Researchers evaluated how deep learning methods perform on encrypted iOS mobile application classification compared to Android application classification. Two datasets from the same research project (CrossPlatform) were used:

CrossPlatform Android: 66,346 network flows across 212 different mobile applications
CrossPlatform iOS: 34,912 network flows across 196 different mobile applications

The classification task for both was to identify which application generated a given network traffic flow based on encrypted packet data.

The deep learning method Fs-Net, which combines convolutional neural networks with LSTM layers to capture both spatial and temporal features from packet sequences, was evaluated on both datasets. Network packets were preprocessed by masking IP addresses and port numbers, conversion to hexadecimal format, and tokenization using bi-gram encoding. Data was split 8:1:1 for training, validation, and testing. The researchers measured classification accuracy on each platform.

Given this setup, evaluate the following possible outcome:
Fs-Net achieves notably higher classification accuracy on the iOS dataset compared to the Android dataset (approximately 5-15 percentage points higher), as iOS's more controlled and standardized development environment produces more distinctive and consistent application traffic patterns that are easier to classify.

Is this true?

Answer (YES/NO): NO